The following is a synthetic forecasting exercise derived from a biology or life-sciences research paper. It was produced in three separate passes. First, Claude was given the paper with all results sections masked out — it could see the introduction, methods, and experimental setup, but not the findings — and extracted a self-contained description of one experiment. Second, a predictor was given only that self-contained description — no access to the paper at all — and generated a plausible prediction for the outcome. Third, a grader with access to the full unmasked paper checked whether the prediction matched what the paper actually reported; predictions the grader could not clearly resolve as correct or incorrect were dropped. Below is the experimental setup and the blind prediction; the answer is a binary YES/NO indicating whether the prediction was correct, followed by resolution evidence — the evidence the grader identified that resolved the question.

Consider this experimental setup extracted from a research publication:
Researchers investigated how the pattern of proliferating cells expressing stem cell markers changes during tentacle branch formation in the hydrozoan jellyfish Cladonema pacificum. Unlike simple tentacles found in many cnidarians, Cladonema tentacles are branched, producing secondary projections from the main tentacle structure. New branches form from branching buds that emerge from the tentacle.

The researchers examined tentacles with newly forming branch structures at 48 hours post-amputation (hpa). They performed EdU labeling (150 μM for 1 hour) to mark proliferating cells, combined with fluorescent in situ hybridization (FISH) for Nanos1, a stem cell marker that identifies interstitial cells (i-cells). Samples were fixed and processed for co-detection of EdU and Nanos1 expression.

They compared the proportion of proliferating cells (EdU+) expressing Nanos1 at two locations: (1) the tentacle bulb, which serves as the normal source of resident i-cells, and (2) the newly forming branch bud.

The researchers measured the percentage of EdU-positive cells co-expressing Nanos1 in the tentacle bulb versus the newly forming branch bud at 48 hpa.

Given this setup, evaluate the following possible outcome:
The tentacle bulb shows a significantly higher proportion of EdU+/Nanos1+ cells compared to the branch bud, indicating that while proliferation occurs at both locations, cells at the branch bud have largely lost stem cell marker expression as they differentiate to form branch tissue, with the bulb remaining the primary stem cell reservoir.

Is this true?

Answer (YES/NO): YES